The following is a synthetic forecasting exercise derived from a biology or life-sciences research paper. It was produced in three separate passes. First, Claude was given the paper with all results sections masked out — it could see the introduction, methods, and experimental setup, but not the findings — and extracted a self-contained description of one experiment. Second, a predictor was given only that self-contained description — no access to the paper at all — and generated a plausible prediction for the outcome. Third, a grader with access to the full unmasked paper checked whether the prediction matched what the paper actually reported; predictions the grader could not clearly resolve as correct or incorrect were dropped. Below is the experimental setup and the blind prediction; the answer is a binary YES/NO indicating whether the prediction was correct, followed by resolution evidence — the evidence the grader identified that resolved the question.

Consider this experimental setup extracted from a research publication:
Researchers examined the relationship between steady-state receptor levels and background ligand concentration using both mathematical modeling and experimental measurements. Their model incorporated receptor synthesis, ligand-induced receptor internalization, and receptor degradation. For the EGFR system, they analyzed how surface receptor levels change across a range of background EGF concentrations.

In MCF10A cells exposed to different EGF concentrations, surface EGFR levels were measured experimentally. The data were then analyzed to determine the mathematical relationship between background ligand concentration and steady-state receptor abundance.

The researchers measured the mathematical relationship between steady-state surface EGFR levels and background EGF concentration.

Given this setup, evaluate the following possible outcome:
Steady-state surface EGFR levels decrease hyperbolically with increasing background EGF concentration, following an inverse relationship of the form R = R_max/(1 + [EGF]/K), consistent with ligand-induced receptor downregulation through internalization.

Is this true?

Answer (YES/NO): NO